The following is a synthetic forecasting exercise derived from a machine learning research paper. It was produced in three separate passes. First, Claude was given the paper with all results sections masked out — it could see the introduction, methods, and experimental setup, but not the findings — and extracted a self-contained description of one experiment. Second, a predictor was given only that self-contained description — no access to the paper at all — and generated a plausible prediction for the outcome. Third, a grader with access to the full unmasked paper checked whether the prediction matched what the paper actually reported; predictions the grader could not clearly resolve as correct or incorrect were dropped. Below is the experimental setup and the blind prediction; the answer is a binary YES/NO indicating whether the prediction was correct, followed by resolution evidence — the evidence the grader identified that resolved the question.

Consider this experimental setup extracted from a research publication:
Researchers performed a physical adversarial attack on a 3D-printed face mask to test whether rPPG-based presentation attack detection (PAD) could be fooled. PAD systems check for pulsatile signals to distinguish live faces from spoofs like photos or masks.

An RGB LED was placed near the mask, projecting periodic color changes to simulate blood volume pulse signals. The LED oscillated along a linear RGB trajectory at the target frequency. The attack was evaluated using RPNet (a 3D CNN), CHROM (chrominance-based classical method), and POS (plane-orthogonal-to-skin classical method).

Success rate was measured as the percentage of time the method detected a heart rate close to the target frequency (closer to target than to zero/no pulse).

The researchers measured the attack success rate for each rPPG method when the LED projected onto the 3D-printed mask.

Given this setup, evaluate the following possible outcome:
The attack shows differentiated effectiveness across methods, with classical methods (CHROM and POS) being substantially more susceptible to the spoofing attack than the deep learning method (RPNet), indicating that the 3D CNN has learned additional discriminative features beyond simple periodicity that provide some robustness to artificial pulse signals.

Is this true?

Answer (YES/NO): NO